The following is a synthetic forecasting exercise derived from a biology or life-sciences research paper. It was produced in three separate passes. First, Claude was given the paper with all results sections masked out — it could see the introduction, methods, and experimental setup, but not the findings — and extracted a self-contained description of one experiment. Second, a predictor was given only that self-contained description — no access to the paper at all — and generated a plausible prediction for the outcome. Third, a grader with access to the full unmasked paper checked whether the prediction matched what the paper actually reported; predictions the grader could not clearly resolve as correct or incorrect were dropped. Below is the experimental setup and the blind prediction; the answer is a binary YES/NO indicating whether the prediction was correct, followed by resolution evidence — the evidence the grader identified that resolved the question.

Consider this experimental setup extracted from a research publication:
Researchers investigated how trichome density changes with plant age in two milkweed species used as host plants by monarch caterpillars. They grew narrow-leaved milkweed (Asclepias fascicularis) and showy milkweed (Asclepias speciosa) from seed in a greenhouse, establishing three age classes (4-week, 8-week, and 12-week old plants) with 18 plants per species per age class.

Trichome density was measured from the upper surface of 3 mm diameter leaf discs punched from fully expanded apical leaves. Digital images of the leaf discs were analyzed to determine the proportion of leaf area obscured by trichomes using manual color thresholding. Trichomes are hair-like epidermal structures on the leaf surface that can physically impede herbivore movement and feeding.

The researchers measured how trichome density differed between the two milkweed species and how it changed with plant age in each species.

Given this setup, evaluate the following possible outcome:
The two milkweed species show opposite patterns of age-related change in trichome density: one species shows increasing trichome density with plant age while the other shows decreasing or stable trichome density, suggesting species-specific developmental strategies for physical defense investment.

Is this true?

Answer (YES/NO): NO